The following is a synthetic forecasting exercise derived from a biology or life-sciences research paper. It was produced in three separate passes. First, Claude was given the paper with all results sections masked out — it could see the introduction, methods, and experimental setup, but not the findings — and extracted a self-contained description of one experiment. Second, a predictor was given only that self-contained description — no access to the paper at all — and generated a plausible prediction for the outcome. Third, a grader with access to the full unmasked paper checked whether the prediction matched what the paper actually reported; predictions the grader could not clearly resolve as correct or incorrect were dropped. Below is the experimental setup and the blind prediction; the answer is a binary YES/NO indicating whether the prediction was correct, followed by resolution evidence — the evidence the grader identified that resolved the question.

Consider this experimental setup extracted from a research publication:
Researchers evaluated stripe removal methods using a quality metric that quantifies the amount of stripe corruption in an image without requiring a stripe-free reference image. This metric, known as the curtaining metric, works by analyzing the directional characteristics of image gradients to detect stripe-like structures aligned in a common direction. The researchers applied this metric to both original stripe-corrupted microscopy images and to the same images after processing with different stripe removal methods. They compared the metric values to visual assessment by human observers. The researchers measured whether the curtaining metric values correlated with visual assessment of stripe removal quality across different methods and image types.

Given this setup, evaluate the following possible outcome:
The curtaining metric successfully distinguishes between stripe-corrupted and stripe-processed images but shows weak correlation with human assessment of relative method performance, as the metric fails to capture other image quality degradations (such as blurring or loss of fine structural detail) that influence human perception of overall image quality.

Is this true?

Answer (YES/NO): NO